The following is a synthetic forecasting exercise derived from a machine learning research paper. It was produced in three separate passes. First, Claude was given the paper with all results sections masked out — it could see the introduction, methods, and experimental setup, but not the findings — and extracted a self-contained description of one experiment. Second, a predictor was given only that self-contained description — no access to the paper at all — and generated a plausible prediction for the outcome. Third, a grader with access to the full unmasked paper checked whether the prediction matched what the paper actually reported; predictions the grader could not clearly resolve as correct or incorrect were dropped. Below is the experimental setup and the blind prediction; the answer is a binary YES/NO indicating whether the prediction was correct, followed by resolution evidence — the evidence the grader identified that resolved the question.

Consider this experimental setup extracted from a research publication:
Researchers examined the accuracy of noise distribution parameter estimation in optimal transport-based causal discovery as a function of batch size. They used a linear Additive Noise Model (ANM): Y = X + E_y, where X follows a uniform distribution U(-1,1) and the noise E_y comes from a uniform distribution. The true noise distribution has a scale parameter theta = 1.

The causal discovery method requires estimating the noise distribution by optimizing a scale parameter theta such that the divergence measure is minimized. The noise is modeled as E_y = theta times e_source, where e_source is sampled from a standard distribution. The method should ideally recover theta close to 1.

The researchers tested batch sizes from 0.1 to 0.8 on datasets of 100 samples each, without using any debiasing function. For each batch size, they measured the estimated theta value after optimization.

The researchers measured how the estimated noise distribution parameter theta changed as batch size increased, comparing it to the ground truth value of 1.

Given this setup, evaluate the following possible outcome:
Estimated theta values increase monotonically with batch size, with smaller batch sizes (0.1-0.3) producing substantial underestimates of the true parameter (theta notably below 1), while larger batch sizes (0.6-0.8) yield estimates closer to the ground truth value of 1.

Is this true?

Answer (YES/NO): NO